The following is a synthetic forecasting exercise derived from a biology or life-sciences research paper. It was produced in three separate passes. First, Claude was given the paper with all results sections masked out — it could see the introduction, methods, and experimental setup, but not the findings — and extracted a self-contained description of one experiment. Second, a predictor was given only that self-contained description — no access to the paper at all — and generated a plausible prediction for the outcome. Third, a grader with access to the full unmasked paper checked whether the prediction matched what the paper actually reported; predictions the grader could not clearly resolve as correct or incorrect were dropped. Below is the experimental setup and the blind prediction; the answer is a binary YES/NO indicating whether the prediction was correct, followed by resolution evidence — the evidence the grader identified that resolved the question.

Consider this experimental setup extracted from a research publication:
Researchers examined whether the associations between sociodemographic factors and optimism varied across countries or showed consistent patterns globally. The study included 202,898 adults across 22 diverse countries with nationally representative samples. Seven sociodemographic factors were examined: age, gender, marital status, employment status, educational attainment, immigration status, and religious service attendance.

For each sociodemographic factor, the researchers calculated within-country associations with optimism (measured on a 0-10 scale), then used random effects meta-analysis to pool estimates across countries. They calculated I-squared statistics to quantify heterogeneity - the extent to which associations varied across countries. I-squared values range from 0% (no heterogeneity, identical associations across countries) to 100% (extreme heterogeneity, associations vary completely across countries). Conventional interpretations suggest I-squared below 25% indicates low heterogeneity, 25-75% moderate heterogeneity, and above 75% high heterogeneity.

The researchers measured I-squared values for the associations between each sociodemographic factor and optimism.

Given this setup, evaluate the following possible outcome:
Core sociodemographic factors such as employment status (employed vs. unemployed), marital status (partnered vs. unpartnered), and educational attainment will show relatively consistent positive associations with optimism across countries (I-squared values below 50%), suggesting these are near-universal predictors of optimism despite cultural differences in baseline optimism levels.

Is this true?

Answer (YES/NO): NO